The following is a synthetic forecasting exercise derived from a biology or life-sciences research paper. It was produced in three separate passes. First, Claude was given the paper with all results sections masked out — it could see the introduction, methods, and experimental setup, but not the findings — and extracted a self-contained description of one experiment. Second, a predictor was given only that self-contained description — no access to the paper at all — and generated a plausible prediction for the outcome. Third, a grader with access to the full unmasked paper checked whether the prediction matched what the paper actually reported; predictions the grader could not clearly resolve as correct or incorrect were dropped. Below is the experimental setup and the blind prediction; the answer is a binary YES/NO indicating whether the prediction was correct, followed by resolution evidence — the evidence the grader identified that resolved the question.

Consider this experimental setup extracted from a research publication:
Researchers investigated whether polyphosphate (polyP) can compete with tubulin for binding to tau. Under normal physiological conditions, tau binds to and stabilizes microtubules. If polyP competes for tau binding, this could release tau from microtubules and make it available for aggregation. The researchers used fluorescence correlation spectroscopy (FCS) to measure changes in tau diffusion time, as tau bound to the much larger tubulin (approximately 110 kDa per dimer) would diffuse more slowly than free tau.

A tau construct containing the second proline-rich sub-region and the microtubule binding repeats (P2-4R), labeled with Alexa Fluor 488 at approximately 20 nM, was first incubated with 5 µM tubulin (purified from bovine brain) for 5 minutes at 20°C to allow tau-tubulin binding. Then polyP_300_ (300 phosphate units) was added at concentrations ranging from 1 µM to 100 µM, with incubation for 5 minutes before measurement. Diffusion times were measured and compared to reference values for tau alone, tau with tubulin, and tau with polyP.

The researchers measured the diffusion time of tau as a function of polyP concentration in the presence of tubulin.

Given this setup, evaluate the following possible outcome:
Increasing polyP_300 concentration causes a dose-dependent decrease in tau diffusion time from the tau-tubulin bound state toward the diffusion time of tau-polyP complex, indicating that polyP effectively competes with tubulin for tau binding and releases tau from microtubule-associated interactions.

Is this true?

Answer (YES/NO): YES